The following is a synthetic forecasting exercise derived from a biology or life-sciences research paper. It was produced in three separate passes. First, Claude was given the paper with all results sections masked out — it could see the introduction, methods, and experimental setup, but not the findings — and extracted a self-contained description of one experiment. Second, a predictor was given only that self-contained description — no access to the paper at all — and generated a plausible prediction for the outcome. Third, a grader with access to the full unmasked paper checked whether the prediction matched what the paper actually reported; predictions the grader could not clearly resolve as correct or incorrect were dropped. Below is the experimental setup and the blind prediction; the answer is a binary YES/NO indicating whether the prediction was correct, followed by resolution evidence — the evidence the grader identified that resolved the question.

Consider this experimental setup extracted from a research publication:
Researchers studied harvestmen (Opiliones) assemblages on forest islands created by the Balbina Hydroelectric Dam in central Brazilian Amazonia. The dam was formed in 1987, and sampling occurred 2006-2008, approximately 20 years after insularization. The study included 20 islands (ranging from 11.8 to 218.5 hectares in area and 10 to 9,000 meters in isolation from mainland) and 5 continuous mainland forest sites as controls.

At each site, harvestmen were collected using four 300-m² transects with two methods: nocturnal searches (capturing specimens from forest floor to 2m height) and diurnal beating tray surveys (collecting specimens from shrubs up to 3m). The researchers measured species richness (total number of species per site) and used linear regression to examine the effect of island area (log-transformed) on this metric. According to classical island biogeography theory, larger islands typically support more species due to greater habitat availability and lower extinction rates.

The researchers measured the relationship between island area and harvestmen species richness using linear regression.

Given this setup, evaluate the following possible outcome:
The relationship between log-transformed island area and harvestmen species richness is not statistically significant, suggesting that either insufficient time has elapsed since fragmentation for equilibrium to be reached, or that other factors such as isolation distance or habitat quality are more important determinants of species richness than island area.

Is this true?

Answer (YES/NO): YES